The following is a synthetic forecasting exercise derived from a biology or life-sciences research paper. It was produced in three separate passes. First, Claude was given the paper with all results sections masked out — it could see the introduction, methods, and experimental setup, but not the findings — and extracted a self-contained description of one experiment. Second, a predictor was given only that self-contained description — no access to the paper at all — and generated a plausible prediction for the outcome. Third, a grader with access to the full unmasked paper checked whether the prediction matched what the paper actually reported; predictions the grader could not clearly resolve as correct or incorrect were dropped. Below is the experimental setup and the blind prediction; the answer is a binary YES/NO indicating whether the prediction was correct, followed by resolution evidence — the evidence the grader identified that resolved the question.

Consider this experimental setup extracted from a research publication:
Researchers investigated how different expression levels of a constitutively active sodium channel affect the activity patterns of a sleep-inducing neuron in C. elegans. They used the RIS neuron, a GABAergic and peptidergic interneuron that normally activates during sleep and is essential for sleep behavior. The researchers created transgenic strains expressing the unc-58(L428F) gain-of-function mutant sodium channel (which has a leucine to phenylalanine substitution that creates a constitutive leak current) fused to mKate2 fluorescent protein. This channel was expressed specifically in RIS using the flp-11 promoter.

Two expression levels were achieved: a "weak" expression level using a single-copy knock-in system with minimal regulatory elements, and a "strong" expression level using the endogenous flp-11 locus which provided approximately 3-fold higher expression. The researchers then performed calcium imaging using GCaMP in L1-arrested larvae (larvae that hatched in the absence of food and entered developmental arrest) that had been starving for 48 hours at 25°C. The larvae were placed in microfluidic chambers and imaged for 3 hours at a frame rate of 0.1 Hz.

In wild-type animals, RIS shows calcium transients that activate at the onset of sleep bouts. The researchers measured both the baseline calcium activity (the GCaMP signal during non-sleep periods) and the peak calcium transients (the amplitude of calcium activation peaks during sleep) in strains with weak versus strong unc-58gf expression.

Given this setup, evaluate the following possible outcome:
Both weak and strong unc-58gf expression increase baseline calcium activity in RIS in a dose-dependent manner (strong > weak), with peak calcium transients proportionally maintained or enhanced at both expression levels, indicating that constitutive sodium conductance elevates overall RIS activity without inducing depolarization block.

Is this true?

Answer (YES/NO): NO